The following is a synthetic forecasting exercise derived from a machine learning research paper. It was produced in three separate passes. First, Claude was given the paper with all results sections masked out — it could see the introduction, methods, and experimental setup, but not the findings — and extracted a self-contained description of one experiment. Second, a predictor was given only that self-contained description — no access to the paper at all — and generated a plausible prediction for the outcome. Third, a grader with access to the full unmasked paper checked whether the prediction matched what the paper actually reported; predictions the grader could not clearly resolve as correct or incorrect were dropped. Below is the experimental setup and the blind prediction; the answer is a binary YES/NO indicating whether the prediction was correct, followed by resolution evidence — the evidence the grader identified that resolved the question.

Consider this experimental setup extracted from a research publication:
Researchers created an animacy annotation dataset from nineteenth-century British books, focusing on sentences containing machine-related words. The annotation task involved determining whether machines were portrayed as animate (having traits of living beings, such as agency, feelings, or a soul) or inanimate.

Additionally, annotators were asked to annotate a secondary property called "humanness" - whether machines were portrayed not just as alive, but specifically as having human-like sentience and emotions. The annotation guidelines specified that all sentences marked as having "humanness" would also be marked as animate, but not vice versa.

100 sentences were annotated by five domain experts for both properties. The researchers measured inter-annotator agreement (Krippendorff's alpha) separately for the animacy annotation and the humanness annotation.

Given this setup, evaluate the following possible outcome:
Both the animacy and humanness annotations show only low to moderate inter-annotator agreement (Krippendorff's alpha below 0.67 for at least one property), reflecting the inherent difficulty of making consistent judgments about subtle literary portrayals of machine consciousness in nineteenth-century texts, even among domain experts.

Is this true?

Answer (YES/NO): NO